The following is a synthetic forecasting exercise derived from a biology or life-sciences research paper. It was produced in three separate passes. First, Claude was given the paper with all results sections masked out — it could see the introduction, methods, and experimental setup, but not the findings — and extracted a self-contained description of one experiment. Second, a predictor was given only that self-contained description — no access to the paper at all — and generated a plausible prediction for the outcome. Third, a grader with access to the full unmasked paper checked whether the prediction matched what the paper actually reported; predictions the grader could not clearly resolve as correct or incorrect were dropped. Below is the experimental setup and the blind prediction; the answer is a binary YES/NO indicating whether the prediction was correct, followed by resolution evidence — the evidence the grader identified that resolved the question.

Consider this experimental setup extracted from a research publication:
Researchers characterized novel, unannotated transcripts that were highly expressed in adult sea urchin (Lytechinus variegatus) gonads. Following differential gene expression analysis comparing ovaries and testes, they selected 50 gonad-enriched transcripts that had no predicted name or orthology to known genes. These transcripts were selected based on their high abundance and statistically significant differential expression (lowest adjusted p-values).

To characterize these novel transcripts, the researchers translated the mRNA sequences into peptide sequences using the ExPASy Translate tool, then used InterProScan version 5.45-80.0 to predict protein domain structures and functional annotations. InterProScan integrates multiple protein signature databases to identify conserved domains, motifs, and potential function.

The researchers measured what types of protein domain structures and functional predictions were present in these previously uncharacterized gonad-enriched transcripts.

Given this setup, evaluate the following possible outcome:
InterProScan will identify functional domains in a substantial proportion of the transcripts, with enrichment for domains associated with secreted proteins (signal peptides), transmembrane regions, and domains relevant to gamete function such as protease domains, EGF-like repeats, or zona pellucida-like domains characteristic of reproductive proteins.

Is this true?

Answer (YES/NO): NO